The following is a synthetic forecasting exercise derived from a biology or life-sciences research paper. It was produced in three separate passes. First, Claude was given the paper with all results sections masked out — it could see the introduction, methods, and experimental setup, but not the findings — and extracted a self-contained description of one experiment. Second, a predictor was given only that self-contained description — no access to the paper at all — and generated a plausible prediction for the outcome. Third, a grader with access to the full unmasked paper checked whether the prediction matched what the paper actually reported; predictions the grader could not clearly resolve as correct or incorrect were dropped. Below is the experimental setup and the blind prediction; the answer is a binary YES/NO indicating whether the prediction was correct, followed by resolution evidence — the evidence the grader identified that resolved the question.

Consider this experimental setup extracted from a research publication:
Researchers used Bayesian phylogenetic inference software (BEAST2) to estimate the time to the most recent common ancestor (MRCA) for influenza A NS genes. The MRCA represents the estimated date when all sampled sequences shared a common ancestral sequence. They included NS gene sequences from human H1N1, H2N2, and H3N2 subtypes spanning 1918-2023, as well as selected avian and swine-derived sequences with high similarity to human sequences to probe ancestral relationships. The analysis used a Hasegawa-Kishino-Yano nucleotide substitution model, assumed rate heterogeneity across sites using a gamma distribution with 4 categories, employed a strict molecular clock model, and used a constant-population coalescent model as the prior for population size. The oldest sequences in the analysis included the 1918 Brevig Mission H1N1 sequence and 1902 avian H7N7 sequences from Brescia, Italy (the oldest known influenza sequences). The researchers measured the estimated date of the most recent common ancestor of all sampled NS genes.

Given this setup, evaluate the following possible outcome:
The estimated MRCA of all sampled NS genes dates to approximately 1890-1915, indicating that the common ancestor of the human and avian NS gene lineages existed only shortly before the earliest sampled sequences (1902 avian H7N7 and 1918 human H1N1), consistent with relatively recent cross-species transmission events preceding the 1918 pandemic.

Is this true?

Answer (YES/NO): NO